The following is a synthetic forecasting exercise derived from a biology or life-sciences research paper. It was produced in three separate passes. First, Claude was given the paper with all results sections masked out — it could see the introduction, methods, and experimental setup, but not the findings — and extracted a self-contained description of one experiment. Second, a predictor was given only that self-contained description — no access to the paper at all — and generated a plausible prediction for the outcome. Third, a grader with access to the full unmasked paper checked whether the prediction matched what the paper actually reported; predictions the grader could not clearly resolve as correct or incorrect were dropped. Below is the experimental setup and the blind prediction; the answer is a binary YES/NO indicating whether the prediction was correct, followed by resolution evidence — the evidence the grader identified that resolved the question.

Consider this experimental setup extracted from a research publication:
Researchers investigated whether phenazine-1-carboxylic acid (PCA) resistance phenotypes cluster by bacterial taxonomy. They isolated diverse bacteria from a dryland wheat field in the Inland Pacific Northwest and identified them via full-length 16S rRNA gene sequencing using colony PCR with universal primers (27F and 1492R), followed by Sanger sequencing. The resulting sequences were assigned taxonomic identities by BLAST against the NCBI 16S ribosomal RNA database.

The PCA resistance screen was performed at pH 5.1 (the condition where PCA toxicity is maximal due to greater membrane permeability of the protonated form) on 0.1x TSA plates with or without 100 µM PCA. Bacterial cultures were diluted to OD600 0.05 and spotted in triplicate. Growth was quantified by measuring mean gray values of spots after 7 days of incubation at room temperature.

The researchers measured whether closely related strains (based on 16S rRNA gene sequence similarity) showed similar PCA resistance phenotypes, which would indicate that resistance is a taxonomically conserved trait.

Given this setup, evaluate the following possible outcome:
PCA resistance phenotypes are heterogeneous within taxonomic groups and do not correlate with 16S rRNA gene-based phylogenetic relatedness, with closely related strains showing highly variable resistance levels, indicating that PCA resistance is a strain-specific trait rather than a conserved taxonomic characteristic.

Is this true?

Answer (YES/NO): NO